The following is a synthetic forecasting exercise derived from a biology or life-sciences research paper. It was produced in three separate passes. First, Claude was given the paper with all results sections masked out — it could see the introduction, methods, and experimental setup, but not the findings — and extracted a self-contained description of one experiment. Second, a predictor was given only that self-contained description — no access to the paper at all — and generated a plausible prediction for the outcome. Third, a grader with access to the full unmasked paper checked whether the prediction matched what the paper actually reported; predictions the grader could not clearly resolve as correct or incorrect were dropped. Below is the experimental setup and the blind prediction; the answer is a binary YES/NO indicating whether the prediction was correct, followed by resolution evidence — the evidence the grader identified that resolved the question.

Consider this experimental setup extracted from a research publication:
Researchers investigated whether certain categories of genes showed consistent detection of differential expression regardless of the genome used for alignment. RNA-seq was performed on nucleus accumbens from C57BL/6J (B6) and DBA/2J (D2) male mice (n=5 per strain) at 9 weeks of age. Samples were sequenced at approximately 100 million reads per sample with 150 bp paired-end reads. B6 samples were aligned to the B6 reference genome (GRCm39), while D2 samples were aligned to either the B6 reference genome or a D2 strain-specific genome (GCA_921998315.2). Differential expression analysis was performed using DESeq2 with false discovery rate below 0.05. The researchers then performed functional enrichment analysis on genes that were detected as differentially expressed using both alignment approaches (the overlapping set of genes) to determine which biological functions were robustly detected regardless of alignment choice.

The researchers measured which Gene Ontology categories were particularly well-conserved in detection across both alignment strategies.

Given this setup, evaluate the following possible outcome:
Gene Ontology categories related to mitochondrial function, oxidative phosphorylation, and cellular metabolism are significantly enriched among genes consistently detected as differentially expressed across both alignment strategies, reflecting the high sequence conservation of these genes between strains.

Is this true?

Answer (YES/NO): NO